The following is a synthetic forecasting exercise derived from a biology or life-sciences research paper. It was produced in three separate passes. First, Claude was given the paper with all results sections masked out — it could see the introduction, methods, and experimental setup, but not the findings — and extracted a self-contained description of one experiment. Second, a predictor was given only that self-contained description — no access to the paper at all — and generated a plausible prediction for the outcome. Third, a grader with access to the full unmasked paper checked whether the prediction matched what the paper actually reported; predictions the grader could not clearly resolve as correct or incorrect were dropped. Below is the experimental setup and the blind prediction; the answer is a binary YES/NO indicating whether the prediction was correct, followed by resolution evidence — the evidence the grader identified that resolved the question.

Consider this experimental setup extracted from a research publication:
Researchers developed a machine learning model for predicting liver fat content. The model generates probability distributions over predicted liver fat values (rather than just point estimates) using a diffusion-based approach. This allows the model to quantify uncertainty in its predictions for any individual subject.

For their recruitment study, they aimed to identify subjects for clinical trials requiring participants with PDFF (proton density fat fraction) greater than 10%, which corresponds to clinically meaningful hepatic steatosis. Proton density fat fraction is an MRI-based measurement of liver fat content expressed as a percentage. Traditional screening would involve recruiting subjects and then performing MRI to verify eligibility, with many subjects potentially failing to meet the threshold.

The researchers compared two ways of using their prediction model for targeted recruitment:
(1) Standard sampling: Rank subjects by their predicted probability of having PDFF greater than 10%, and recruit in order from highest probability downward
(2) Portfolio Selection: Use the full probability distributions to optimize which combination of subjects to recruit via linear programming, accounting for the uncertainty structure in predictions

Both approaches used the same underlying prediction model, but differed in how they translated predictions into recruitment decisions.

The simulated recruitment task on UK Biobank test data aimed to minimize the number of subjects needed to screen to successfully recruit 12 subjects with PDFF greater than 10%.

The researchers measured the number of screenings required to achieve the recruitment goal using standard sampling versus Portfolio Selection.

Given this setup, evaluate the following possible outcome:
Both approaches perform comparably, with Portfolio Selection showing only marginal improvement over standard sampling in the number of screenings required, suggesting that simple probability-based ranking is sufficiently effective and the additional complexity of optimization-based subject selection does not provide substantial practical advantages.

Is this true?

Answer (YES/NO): YES